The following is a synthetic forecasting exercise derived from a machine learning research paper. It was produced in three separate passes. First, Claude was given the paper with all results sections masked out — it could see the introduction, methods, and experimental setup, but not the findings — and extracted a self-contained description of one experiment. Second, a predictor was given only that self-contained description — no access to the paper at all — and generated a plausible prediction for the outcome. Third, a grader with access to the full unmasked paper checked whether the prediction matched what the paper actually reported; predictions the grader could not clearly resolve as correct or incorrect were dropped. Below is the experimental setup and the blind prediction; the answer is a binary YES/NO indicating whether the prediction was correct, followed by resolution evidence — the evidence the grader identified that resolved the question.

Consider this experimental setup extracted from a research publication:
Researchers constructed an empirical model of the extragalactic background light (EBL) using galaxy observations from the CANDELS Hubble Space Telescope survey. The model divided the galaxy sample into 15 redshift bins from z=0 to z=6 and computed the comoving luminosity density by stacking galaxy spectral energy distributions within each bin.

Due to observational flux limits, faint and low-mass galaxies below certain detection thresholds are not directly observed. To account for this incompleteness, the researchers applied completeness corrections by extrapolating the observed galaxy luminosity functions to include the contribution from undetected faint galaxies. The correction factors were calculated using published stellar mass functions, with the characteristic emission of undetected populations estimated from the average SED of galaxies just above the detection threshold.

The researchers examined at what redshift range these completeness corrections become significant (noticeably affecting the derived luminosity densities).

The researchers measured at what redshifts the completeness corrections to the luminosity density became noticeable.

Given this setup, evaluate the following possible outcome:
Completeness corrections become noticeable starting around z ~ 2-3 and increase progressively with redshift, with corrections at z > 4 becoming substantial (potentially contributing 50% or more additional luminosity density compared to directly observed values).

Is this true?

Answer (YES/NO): NO